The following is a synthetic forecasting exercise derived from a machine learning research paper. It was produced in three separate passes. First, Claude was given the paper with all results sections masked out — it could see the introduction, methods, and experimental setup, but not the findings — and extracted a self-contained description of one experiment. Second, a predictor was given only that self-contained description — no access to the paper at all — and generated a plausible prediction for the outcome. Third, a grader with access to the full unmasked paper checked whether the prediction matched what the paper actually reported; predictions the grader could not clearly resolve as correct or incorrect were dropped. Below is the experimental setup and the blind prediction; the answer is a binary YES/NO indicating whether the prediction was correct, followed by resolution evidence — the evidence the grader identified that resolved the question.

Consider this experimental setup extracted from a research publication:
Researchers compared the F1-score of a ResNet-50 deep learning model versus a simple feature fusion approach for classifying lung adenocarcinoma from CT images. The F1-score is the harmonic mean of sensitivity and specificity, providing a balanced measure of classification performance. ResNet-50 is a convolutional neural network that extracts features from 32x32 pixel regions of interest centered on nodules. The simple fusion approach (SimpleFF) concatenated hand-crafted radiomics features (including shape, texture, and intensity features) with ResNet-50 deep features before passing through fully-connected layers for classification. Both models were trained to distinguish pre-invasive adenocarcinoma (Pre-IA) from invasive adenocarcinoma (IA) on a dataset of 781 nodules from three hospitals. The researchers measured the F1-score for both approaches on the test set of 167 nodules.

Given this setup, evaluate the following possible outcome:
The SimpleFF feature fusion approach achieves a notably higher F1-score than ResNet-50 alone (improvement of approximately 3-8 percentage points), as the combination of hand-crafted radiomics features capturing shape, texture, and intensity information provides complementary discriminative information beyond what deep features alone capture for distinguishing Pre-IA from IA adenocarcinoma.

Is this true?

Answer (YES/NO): NO